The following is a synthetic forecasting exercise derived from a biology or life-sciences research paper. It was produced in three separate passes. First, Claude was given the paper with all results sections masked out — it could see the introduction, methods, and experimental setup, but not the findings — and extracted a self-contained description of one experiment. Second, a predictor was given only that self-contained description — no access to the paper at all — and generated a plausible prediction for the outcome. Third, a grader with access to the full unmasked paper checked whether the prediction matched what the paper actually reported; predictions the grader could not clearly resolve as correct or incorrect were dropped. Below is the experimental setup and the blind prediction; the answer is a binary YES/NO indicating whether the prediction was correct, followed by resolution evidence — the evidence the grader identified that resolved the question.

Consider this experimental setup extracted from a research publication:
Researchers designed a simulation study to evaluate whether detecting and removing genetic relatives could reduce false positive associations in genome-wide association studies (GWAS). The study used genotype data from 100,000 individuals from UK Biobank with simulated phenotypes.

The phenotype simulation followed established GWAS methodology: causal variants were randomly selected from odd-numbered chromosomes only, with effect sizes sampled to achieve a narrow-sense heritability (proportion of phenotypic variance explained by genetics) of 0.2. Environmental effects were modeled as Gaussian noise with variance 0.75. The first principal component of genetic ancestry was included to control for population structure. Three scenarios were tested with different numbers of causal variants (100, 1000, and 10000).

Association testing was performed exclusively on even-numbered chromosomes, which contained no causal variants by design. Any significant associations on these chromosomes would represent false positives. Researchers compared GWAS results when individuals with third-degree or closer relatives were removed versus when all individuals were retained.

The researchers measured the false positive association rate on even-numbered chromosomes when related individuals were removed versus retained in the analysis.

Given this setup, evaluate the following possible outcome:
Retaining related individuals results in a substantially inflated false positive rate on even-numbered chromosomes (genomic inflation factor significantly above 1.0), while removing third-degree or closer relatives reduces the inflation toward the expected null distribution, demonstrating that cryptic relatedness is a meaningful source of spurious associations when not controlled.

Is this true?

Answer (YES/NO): NO